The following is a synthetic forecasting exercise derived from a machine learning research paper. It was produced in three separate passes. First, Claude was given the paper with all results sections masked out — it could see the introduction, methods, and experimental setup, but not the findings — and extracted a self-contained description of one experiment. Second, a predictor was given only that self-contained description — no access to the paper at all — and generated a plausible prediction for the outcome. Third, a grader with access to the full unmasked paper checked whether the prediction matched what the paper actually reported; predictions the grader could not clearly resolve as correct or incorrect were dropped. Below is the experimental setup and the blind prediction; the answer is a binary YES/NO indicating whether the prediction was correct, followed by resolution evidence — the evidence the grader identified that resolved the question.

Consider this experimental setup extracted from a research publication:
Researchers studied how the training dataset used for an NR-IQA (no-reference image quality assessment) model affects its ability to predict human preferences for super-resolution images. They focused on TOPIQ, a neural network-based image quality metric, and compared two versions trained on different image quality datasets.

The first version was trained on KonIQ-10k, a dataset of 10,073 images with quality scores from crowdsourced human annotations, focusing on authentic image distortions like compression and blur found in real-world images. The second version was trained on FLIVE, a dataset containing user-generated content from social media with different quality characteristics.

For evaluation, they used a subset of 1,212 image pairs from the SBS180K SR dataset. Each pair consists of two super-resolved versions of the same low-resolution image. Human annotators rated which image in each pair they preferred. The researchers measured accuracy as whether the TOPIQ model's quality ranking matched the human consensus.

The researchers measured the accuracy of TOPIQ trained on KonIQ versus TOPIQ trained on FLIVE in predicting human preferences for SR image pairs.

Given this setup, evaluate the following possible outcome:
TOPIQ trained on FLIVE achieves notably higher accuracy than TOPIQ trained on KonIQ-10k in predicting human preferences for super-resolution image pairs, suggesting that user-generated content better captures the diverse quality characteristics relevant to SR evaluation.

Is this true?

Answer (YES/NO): NO